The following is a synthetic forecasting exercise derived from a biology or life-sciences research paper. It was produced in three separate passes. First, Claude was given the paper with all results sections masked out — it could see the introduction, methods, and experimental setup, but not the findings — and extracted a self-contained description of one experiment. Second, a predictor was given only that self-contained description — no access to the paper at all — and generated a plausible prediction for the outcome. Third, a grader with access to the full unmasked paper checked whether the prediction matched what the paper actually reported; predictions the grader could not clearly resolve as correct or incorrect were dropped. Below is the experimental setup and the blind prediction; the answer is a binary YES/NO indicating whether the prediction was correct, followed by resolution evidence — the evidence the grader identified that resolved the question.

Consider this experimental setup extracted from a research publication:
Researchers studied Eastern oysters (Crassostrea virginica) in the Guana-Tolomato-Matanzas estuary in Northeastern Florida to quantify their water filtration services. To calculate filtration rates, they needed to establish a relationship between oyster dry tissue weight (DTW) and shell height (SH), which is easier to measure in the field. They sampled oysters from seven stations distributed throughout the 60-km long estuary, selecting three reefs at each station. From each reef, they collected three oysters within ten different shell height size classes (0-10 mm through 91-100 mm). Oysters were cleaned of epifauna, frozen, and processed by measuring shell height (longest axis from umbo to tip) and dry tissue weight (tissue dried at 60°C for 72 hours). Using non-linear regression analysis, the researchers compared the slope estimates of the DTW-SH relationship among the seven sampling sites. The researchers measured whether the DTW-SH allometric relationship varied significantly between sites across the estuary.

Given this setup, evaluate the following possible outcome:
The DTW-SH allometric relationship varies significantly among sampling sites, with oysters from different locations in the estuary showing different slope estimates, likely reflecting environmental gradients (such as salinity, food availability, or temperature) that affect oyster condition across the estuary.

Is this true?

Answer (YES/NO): NO